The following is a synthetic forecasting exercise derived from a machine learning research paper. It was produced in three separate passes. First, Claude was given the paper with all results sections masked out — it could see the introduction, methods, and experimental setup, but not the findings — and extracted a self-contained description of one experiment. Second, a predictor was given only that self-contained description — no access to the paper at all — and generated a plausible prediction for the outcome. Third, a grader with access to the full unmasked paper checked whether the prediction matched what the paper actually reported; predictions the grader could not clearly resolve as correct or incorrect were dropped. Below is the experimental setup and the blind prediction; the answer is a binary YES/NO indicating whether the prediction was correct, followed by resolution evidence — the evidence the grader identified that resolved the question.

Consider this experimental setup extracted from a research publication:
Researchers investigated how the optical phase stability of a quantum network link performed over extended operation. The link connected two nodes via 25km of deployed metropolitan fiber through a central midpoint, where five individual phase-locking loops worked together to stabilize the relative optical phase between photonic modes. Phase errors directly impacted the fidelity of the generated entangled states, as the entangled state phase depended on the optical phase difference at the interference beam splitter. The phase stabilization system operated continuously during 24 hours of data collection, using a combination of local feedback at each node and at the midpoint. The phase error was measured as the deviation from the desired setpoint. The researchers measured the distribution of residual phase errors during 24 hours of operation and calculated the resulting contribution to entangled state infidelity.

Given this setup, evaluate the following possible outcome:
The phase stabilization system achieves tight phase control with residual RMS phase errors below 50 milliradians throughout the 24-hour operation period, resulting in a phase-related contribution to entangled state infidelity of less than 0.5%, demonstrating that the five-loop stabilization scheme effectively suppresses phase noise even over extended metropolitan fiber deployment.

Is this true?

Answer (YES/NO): NO